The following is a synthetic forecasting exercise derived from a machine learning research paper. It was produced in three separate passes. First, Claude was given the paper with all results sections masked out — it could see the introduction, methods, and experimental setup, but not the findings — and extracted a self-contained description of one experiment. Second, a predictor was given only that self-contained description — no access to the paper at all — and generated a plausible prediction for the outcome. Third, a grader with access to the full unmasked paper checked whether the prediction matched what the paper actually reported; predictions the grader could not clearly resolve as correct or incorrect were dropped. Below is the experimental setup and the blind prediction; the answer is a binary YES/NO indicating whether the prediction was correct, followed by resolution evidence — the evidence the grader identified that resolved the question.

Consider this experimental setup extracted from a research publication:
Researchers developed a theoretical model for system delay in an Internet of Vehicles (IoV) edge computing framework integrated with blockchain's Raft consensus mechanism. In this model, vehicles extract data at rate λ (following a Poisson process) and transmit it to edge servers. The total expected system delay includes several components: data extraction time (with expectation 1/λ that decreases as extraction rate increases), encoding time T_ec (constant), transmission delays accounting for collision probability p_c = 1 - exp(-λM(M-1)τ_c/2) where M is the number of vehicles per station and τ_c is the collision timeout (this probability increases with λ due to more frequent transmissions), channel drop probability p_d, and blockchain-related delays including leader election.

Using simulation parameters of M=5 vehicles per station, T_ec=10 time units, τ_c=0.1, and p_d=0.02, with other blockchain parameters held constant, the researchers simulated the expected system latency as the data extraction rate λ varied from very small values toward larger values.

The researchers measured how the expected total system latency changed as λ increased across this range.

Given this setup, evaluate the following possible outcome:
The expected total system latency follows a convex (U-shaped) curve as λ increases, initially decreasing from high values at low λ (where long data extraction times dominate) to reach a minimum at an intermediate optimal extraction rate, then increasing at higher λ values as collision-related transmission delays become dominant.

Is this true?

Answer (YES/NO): YES